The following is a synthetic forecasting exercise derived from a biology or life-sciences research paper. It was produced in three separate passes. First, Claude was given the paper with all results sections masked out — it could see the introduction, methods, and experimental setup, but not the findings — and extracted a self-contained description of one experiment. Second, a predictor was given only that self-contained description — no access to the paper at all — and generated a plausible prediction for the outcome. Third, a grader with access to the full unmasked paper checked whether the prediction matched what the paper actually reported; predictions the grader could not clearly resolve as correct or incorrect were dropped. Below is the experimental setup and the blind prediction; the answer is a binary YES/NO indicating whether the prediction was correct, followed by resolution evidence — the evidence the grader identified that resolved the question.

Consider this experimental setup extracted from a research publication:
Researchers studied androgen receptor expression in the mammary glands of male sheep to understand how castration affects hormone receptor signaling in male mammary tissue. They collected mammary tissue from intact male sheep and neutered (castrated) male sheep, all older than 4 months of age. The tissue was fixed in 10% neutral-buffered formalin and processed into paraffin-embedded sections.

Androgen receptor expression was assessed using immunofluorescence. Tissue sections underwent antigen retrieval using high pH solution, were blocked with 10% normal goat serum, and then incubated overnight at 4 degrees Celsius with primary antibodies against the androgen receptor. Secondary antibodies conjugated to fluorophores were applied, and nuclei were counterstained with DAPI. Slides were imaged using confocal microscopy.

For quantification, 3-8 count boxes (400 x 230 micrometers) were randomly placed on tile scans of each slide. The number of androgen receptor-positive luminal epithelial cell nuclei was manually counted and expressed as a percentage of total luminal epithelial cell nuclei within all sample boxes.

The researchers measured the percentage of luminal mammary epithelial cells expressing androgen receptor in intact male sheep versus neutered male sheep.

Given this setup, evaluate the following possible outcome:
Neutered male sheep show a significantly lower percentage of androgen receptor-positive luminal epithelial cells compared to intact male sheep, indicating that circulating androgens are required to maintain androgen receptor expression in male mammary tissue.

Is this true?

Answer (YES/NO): YES